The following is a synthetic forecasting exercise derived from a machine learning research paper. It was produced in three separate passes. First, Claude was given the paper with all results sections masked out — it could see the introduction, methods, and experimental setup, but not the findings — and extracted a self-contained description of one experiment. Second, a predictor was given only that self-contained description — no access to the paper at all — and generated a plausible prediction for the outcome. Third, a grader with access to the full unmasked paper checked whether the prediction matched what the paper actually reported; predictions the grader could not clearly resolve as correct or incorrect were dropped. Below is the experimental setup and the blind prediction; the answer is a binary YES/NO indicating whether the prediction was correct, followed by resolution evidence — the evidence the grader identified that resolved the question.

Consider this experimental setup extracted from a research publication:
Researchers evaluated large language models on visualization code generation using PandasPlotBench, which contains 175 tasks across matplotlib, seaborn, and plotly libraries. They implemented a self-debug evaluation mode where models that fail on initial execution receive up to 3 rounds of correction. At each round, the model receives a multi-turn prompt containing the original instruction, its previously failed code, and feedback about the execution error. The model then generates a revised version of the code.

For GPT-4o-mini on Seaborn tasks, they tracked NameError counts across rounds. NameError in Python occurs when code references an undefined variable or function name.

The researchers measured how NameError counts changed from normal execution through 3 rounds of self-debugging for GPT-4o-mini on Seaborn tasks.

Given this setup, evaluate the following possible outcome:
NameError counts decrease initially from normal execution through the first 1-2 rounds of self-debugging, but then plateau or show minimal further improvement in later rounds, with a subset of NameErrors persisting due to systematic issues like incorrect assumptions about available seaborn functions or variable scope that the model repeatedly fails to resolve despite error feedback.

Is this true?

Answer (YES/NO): NO